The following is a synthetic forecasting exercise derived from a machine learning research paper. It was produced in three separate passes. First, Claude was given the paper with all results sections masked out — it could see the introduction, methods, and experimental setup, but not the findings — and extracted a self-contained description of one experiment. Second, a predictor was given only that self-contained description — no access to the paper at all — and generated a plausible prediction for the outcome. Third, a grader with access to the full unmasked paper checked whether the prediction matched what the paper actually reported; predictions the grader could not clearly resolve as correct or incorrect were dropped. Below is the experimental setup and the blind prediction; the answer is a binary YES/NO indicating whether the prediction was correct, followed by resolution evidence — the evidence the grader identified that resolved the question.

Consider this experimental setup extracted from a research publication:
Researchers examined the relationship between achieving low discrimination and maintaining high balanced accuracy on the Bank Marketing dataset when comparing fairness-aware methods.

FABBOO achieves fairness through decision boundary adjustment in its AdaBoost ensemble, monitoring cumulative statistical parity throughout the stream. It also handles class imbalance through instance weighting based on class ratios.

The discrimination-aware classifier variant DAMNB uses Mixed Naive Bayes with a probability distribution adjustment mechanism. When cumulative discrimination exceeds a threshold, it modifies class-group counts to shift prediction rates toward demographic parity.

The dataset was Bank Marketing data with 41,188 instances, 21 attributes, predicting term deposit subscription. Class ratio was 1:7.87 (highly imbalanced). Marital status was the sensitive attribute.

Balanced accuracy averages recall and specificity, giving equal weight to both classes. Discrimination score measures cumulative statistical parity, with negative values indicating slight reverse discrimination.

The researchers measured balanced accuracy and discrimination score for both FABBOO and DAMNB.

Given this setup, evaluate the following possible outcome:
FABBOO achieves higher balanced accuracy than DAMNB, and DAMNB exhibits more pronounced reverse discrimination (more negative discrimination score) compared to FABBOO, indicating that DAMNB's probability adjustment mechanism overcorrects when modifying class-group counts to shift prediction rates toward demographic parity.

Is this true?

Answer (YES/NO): NO